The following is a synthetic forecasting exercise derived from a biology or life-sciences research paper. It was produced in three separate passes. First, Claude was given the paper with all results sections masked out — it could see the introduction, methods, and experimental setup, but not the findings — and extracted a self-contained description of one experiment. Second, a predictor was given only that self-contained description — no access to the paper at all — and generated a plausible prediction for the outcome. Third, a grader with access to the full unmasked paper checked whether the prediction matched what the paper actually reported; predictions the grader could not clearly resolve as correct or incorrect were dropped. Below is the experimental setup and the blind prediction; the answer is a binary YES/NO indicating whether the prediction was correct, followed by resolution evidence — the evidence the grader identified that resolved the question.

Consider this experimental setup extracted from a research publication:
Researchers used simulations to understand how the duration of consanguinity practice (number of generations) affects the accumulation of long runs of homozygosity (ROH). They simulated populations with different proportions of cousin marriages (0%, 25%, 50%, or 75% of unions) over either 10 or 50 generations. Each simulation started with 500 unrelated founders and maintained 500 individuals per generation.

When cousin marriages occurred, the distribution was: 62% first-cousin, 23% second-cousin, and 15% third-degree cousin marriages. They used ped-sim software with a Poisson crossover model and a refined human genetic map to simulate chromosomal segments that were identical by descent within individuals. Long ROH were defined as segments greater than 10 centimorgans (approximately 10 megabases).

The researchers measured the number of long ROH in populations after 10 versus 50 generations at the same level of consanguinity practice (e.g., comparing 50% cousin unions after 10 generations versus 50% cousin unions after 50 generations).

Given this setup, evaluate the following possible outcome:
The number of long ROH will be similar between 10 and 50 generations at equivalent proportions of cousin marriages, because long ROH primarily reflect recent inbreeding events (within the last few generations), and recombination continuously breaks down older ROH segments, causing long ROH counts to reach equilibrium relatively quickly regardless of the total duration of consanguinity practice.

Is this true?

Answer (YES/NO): YES